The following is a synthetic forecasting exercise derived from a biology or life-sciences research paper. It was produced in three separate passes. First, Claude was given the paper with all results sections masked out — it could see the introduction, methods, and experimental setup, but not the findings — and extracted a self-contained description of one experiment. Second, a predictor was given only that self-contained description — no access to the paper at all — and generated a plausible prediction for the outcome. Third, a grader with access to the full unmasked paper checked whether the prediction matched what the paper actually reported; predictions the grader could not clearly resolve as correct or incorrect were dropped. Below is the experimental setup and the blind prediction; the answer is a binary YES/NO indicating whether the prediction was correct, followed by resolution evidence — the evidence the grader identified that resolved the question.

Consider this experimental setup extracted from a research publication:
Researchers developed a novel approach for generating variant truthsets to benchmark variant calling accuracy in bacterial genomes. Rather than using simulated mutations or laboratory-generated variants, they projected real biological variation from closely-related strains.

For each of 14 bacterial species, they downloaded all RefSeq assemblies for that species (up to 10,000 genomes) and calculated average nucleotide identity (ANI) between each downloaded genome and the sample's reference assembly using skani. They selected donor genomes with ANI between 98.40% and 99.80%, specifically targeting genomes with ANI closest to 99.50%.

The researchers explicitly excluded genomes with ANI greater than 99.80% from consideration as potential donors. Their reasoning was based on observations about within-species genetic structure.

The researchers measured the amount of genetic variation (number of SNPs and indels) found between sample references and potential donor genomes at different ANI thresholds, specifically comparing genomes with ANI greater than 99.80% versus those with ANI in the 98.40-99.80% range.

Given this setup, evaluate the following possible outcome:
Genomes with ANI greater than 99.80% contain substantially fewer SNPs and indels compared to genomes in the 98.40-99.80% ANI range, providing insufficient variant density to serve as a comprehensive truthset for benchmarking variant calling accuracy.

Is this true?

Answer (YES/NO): YES